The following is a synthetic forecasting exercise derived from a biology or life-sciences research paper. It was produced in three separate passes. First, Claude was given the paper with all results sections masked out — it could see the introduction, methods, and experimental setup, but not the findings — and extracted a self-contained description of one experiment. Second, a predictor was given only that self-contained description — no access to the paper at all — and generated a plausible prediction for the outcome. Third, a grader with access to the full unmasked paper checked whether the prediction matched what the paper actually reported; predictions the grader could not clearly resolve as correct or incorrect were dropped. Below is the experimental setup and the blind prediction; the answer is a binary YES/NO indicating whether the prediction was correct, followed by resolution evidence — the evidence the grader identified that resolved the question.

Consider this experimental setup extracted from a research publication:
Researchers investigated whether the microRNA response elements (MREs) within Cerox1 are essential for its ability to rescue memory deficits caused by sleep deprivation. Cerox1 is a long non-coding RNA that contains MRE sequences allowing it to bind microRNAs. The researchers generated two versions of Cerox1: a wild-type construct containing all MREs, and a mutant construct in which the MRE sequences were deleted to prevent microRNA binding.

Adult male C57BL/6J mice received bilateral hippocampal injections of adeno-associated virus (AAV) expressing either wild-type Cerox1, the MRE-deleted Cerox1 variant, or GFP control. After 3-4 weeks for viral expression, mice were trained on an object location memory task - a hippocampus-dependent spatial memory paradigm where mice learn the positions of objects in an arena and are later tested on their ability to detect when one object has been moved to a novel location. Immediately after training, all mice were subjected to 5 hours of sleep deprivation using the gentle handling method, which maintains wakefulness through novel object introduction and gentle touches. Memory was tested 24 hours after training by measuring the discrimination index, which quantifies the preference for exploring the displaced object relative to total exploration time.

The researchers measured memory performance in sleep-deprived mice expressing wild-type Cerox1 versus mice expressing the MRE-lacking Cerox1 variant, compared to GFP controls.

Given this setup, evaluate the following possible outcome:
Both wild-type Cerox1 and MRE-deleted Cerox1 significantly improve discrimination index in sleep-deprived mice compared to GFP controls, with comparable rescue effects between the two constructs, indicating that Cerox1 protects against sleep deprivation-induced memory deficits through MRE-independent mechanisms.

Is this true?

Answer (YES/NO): NO